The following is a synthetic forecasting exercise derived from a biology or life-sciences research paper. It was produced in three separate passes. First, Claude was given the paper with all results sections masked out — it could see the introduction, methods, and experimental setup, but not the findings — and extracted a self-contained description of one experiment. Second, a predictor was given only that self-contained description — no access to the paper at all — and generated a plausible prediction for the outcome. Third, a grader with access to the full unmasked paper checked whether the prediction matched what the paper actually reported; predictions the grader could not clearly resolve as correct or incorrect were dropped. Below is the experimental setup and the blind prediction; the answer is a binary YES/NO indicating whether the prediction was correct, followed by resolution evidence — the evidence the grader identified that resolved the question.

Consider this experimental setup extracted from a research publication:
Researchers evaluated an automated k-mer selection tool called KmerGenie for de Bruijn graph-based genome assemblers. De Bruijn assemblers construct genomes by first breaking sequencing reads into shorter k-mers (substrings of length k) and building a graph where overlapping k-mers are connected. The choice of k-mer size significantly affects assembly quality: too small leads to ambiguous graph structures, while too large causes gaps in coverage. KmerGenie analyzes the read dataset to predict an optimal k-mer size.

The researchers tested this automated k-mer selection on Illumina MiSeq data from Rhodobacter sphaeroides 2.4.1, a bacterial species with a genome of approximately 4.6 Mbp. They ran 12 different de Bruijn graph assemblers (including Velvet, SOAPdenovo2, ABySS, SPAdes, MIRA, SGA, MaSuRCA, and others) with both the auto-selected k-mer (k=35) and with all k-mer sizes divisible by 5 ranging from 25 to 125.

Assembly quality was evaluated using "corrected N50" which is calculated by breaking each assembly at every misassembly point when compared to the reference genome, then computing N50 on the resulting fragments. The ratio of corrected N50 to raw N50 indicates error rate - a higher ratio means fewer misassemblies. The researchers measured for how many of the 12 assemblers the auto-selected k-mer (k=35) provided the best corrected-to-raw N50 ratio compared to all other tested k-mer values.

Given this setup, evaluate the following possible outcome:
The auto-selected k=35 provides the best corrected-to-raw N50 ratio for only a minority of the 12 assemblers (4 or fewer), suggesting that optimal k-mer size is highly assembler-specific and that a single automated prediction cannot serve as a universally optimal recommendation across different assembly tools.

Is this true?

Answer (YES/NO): NO